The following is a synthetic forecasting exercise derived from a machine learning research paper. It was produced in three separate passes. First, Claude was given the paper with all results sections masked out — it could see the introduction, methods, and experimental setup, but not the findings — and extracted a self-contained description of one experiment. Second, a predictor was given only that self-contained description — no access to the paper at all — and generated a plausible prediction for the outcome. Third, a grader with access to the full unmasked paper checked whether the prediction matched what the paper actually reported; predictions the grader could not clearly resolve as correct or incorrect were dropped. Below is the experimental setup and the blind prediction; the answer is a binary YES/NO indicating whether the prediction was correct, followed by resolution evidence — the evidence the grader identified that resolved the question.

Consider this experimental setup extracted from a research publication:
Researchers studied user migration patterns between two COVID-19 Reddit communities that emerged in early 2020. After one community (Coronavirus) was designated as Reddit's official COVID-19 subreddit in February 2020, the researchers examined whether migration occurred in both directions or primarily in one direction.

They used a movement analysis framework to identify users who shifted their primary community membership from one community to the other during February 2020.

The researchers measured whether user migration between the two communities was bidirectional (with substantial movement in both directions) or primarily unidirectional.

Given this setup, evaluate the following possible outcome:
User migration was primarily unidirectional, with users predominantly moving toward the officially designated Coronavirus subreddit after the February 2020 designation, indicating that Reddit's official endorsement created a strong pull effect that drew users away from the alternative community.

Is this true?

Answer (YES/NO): YES